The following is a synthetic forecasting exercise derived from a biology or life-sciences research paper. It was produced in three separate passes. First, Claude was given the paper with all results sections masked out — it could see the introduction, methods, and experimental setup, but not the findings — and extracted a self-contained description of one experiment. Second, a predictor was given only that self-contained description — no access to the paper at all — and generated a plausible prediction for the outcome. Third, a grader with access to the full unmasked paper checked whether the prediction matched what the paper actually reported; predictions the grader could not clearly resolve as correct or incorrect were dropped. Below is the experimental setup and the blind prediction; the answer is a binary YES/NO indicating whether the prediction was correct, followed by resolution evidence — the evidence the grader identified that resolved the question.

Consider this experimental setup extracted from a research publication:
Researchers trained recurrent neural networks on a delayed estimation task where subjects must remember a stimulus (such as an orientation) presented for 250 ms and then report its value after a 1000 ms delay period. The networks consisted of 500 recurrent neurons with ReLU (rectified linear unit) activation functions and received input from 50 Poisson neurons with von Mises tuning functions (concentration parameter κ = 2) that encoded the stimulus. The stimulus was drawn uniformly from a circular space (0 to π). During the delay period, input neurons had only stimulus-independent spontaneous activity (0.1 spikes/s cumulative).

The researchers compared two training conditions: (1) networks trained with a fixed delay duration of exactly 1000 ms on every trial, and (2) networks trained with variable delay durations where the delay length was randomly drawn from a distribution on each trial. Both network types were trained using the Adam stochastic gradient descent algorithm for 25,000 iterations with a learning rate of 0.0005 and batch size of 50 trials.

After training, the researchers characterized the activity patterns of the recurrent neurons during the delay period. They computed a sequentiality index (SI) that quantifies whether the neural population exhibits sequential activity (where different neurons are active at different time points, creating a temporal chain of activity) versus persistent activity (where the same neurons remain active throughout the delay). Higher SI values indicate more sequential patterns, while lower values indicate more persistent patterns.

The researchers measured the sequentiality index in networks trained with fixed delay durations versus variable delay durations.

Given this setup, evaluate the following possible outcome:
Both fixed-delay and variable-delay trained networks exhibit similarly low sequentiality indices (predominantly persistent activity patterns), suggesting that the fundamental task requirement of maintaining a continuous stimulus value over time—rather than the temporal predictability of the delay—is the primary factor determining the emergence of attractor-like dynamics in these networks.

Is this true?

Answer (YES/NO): NO